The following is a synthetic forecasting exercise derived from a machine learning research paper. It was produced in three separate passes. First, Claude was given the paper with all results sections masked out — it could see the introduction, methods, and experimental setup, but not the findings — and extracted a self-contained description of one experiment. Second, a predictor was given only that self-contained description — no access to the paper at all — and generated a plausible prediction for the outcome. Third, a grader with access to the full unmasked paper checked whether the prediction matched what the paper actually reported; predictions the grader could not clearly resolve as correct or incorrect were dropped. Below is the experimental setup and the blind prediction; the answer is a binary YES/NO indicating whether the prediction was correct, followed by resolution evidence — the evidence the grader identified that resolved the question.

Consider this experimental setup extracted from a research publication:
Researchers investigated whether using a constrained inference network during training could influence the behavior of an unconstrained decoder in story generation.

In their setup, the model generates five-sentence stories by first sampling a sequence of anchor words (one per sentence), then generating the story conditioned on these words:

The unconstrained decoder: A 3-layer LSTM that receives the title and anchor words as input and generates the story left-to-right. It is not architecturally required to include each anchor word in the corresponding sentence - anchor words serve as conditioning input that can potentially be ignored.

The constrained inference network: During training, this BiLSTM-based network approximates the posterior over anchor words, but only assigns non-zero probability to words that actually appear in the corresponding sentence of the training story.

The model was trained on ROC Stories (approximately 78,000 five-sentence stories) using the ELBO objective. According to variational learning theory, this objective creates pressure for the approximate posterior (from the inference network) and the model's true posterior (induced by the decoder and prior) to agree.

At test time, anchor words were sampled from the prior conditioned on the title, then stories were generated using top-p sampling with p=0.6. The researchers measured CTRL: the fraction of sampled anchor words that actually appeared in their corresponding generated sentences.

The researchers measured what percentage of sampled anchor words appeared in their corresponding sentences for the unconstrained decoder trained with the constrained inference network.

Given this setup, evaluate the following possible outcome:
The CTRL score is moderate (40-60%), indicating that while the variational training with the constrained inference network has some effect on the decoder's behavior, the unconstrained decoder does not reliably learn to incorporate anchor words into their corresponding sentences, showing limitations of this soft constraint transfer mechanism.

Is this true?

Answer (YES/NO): NO